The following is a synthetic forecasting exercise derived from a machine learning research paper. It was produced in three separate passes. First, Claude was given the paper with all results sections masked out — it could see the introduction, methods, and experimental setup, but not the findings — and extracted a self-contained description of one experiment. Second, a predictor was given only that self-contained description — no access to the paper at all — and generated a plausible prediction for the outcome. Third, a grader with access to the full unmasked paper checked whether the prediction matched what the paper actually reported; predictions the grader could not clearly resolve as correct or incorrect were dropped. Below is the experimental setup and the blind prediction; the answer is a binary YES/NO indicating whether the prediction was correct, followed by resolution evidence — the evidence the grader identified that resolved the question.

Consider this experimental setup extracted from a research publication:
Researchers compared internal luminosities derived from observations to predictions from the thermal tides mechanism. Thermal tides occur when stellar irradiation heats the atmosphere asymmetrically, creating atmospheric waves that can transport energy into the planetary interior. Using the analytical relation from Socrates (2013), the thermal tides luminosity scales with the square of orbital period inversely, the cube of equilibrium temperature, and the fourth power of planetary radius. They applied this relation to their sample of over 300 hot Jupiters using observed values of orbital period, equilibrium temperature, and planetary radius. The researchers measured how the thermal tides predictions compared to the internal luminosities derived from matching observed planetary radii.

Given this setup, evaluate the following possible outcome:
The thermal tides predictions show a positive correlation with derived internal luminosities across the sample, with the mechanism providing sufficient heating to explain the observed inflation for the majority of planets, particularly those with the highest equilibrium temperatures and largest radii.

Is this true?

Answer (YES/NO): NO